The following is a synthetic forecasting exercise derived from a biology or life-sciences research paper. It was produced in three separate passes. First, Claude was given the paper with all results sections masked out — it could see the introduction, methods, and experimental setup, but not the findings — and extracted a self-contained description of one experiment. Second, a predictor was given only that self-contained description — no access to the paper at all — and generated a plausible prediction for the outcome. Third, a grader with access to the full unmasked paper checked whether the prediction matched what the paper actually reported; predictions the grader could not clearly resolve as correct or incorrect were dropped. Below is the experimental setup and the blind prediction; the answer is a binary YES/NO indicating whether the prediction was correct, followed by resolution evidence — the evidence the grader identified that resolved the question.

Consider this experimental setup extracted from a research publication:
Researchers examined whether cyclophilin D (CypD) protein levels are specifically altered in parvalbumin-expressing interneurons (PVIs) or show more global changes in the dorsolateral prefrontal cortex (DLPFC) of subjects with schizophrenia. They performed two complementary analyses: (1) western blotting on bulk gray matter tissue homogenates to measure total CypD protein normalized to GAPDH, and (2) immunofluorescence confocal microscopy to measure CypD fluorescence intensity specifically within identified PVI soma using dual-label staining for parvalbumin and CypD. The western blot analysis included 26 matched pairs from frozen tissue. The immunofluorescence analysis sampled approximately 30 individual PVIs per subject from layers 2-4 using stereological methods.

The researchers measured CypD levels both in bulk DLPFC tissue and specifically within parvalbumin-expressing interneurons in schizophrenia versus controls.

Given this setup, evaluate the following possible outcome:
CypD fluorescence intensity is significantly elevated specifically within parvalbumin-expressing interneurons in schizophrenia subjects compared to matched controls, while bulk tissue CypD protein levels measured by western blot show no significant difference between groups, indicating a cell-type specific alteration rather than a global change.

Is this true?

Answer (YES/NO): NO